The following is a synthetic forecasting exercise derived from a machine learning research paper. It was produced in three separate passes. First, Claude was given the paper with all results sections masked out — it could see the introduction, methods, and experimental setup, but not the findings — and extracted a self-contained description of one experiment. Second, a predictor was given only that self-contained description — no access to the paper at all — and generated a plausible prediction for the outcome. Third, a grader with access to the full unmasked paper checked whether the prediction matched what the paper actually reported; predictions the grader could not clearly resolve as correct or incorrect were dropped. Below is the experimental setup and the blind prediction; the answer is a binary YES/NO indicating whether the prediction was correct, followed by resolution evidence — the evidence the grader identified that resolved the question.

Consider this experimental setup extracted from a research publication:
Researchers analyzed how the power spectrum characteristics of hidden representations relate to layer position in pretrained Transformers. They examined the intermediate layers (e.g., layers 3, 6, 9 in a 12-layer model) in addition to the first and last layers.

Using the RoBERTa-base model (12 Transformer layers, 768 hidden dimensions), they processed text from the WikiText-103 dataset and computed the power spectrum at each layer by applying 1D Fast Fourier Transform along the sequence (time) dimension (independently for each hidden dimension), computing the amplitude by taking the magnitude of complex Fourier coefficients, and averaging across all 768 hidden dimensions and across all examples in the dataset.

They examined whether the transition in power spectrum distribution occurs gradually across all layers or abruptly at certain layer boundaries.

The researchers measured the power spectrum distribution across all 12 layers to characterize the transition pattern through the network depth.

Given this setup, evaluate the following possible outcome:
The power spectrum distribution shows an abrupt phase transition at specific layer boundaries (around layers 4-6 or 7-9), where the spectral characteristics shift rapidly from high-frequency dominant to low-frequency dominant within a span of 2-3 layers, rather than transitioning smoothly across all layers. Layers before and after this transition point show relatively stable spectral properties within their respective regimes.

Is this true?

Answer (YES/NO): NO